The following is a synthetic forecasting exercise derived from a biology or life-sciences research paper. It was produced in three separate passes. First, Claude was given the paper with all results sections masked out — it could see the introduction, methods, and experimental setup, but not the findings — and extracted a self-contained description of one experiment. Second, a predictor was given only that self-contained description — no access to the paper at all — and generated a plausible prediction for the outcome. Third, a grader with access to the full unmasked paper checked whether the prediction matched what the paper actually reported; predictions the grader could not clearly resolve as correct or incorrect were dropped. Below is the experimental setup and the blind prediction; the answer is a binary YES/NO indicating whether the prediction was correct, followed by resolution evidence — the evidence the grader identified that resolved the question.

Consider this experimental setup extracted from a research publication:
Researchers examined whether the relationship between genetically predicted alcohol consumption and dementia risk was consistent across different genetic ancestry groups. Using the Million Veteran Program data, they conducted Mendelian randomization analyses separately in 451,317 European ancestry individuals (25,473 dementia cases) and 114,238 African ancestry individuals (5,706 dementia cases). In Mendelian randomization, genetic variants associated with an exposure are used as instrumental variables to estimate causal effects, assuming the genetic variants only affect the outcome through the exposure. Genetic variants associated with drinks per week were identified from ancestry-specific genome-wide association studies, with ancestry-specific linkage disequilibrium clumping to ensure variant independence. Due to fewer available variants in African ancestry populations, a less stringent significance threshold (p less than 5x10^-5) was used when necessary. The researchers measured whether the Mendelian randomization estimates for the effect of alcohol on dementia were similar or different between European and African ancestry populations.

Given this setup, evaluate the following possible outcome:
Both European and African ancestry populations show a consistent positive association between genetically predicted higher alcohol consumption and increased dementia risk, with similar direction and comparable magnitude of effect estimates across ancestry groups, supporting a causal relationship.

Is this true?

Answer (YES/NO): NO